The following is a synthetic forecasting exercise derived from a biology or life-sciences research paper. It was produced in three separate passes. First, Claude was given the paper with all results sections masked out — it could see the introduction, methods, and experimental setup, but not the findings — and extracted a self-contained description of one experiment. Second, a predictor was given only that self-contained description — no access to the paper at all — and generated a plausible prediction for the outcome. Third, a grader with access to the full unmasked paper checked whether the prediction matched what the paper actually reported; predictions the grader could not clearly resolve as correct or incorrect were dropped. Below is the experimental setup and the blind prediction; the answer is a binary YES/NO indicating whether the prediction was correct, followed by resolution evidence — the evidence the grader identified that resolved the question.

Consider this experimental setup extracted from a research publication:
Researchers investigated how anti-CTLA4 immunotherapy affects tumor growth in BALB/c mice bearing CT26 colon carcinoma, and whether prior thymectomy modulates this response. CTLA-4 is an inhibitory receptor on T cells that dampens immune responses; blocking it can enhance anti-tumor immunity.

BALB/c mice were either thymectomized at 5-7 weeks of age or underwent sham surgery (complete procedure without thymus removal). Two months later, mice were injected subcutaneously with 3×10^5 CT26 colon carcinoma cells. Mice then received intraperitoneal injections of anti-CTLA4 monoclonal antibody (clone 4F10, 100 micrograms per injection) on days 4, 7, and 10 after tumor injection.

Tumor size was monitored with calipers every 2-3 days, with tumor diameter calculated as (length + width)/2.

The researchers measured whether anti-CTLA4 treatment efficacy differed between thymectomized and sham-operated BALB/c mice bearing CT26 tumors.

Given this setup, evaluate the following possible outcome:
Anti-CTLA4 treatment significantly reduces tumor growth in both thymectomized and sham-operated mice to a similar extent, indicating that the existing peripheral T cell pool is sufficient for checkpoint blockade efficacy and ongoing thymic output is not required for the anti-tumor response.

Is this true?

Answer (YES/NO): YES